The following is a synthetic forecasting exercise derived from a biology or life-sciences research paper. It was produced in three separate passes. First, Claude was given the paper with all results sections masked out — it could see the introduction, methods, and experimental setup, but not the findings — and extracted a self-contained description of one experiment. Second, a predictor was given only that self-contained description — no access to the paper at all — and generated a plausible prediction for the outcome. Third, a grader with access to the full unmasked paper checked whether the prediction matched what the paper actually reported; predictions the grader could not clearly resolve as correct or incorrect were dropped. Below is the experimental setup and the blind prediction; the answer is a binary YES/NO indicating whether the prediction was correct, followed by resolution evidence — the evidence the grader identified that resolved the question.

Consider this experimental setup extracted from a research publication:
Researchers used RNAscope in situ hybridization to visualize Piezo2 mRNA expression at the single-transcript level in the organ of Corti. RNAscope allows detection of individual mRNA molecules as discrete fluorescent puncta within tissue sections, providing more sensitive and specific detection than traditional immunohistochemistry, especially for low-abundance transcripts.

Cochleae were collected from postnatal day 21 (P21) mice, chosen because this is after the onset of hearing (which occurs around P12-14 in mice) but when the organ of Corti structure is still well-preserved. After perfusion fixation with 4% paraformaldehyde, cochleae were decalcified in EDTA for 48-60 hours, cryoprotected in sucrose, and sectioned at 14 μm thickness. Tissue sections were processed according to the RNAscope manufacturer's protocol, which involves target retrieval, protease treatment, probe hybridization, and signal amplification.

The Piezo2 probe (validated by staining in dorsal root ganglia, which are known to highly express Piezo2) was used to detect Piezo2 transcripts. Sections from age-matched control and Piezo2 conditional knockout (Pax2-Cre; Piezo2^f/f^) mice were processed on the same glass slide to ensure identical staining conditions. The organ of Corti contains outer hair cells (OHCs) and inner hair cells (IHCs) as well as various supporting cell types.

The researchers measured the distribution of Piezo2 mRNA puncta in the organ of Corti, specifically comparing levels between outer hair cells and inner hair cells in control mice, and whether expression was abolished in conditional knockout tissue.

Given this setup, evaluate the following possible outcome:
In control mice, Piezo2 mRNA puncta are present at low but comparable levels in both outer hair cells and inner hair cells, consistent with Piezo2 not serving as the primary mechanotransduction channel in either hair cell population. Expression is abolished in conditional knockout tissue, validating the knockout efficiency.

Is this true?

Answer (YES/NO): NO